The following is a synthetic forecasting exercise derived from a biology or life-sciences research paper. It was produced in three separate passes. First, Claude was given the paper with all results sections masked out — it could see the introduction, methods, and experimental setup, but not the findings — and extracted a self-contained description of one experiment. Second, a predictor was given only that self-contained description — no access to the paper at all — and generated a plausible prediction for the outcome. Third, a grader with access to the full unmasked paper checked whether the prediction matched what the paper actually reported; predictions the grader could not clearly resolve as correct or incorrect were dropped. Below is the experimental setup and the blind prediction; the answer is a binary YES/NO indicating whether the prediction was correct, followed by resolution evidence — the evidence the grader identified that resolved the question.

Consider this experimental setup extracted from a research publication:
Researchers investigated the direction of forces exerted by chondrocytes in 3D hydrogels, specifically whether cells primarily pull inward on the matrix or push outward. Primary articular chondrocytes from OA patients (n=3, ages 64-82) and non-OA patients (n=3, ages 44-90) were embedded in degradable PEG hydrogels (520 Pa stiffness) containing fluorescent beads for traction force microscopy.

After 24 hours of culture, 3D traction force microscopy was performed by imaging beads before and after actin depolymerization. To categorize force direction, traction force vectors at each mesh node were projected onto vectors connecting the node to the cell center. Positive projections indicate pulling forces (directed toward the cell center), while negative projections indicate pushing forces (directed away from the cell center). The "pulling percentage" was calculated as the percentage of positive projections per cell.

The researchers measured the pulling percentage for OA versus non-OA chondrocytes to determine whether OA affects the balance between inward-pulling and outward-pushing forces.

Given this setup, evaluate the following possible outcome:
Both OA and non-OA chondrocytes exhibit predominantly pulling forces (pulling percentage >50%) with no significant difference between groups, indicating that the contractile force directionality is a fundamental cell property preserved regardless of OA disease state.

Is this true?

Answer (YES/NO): NO